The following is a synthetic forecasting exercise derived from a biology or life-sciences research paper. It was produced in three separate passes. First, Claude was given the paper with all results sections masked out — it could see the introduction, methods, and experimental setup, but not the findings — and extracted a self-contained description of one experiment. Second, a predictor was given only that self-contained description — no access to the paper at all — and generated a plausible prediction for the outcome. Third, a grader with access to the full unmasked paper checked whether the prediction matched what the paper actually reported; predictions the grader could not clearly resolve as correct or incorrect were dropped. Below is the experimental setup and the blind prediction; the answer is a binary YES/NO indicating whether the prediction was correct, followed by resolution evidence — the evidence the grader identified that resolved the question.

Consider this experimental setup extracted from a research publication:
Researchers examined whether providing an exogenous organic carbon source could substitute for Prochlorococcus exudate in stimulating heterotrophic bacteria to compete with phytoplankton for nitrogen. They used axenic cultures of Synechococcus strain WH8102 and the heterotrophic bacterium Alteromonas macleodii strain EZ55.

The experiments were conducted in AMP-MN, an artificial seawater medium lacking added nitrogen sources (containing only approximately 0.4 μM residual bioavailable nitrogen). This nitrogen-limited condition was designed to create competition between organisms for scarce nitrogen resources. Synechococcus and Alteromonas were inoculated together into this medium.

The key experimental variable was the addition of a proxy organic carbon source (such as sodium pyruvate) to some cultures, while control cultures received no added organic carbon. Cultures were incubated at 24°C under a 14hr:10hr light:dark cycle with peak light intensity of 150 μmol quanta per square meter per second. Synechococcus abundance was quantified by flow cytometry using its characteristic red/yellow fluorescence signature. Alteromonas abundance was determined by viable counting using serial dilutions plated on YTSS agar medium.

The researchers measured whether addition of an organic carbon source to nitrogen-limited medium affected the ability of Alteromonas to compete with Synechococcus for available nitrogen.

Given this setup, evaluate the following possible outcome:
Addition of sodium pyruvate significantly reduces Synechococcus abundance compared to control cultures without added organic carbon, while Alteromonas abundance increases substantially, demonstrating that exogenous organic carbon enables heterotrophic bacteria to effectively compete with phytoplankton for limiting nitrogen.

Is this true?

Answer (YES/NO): NO